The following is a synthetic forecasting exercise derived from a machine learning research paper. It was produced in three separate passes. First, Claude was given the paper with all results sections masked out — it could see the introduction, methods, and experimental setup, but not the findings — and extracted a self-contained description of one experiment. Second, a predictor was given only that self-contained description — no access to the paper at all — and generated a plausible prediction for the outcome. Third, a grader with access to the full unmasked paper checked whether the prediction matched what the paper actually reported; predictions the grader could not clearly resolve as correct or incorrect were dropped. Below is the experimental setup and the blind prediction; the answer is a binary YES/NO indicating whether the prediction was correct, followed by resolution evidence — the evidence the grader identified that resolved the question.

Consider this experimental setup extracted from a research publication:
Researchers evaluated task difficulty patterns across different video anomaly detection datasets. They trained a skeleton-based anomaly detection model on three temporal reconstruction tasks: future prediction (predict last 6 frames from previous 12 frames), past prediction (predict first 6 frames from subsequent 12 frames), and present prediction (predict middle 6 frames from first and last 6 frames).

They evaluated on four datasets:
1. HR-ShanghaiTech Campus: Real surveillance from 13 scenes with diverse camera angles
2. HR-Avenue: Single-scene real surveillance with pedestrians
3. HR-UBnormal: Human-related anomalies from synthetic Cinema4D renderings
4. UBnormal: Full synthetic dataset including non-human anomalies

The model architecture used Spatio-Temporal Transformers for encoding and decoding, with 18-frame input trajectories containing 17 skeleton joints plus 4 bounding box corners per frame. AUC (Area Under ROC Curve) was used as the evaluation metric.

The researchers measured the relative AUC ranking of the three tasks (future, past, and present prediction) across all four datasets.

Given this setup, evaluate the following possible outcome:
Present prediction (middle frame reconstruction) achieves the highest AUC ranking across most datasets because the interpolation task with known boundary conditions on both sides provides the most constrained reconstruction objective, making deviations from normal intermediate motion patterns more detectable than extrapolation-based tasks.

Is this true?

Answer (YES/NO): NO